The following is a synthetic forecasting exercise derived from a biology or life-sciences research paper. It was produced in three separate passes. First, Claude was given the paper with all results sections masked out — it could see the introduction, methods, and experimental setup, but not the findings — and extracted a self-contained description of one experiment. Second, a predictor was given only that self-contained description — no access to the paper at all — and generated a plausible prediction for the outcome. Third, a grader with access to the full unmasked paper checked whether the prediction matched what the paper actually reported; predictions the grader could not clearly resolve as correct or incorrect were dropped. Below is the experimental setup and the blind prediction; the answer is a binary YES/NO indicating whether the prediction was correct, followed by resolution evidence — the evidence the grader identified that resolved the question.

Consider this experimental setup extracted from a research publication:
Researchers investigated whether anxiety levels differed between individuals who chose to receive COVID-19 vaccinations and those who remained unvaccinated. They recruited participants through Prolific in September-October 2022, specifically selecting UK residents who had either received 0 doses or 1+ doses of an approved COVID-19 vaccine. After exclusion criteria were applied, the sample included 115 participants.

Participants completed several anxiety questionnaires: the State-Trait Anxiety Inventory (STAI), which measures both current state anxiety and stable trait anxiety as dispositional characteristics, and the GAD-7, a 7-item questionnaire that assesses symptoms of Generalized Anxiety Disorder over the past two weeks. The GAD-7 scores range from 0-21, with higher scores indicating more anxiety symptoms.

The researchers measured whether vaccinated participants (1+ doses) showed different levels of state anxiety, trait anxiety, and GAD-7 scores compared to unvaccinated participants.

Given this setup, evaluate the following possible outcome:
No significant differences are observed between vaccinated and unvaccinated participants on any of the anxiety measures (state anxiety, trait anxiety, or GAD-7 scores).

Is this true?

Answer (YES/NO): YES